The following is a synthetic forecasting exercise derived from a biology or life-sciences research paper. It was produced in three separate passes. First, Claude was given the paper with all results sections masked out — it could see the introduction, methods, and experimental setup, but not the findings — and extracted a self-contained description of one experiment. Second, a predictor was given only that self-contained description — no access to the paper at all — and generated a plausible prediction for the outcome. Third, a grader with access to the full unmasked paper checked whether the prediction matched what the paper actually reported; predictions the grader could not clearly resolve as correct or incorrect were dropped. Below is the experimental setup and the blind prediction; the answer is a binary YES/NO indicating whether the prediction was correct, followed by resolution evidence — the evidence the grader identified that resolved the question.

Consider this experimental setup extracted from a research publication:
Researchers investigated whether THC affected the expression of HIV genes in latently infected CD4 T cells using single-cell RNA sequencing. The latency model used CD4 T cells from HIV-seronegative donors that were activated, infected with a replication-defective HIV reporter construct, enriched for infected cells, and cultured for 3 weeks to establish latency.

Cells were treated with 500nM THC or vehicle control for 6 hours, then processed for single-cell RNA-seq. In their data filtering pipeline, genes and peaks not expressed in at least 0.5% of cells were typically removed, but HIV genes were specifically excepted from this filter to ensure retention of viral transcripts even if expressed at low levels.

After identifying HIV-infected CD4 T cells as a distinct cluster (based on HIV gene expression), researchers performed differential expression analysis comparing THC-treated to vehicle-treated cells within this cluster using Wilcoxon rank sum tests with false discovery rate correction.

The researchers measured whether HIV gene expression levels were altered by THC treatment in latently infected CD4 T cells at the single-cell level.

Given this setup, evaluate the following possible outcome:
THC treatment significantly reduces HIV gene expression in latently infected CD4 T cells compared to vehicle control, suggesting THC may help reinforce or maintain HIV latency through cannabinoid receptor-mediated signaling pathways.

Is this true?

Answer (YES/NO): YES